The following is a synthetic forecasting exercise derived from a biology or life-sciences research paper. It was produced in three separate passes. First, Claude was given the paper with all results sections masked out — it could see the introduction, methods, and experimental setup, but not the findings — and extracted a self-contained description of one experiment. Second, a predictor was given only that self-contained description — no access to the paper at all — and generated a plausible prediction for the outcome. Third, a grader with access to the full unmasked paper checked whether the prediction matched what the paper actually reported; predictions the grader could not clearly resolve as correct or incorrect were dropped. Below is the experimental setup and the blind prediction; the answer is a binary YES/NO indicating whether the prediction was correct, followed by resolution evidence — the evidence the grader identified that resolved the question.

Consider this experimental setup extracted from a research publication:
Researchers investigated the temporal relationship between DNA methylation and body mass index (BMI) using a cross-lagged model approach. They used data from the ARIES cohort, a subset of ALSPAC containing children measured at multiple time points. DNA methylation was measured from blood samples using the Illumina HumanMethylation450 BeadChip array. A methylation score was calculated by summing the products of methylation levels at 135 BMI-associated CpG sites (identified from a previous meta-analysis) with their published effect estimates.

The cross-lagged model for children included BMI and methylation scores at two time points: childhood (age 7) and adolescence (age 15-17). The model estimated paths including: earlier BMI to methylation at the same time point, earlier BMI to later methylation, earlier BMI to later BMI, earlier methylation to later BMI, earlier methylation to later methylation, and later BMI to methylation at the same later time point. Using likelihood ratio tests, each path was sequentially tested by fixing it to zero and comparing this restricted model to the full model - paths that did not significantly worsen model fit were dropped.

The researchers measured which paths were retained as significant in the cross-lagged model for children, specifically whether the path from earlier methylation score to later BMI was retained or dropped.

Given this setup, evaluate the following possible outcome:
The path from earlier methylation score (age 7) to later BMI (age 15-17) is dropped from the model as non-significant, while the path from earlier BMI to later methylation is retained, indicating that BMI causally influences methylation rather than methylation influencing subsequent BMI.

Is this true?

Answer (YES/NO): YES